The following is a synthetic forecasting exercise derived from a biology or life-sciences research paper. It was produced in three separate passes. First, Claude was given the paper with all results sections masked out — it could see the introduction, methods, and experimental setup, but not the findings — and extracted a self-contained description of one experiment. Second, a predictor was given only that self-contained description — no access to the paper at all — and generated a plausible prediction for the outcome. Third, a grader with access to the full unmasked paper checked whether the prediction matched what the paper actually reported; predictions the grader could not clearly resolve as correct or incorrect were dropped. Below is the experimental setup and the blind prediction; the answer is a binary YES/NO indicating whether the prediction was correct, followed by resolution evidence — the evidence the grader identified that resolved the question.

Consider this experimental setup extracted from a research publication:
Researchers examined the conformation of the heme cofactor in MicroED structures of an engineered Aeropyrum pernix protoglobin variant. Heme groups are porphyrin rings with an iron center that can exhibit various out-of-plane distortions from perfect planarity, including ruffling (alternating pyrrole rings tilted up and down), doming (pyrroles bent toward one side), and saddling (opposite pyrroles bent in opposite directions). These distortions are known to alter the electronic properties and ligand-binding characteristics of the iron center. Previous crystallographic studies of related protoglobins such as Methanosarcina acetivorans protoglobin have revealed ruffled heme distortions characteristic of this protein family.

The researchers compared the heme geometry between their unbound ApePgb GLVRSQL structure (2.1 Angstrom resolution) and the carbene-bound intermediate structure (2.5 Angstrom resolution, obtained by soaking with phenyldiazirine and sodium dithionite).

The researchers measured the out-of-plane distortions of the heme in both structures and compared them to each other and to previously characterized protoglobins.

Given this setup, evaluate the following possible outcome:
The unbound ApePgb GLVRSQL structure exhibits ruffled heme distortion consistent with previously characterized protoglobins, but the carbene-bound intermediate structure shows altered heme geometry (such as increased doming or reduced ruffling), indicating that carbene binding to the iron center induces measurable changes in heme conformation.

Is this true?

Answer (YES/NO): YES